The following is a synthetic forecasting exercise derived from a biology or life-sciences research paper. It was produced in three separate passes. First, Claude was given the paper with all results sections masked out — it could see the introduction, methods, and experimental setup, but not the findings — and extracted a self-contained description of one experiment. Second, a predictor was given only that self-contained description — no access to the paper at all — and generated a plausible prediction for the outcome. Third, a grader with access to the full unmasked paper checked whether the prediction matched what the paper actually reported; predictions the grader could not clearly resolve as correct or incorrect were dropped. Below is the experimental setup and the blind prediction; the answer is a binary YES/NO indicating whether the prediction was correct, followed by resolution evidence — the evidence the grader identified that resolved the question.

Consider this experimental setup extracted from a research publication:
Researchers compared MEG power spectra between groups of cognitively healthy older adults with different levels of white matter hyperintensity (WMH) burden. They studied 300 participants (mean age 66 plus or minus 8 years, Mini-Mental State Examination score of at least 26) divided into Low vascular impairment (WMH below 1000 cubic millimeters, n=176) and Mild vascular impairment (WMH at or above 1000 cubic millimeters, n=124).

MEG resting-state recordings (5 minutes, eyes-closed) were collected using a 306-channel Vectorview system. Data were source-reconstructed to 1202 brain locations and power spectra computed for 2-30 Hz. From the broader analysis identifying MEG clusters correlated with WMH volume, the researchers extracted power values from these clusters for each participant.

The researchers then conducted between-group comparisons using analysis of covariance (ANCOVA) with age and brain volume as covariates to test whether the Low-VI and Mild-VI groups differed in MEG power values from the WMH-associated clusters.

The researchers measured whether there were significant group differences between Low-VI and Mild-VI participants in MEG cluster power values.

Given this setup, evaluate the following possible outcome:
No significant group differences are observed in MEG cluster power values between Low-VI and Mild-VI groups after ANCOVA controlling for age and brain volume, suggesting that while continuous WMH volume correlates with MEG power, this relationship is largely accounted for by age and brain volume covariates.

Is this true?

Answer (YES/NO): NO